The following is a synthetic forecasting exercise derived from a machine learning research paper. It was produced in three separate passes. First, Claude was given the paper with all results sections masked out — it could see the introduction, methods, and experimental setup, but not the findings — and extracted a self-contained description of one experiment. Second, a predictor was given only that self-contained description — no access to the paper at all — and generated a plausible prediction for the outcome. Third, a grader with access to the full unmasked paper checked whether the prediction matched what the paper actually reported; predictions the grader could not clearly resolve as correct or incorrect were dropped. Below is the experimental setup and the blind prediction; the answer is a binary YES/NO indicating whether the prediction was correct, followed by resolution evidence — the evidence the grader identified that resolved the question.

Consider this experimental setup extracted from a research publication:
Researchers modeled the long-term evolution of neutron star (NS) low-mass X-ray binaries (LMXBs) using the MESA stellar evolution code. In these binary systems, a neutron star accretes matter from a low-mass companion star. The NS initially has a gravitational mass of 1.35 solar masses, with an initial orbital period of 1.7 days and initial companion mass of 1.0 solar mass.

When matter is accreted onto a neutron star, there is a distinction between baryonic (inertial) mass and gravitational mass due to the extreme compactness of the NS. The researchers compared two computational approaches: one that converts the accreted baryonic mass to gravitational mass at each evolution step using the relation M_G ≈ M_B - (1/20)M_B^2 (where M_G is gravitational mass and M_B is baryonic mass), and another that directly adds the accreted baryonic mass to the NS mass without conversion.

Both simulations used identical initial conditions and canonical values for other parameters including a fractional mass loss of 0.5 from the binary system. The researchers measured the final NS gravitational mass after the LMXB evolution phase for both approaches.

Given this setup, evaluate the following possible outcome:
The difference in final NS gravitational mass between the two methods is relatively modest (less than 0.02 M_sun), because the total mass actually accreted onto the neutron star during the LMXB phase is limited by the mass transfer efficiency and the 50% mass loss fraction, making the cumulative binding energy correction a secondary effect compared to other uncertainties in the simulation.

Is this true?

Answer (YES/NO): NO